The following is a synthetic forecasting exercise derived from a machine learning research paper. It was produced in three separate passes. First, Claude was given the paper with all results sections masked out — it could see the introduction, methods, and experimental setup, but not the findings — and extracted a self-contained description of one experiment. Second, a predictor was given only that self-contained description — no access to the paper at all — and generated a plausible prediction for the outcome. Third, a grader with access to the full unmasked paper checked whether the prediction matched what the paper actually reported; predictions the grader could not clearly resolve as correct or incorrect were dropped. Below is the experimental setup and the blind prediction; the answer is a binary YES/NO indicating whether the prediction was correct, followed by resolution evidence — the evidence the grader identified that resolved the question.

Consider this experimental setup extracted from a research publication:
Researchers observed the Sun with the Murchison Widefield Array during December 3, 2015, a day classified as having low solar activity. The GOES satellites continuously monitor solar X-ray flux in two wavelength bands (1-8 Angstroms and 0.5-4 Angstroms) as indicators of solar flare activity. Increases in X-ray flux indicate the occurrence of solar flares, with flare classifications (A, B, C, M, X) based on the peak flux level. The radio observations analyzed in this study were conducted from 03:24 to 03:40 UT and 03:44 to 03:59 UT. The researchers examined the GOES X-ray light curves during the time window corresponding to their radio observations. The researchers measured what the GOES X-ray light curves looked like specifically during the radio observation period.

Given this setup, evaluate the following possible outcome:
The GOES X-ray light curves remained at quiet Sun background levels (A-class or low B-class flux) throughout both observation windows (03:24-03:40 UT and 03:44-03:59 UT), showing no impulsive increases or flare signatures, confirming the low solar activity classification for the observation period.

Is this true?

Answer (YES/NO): YES